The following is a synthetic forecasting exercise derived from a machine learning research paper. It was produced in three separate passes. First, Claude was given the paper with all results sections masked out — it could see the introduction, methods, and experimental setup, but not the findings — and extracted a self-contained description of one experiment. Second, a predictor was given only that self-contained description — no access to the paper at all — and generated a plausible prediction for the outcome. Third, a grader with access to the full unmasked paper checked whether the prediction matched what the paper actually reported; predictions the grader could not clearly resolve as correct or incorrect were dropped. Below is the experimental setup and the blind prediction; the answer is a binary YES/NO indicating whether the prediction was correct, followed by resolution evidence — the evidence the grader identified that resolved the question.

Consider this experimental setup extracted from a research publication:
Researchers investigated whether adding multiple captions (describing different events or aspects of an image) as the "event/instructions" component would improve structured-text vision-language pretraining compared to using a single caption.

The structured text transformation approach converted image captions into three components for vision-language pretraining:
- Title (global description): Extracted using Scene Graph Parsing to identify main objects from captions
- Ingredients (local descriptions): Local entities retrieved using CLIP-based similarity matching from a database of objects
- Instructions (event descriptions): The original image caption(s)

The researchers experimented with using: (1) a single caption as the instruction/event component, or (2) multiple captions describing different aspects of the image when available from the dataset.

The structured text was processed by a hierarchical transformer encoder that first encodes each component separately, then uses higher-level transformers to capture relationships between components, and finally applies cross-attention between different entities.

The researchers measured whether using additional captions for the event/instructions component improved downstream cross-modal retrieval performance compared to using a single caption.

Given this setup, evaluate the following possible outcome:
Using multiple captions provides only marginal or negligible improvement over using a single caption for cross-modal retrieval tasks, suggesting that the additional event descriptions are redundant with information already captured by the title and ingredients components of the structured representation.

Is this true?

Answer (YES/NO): YES